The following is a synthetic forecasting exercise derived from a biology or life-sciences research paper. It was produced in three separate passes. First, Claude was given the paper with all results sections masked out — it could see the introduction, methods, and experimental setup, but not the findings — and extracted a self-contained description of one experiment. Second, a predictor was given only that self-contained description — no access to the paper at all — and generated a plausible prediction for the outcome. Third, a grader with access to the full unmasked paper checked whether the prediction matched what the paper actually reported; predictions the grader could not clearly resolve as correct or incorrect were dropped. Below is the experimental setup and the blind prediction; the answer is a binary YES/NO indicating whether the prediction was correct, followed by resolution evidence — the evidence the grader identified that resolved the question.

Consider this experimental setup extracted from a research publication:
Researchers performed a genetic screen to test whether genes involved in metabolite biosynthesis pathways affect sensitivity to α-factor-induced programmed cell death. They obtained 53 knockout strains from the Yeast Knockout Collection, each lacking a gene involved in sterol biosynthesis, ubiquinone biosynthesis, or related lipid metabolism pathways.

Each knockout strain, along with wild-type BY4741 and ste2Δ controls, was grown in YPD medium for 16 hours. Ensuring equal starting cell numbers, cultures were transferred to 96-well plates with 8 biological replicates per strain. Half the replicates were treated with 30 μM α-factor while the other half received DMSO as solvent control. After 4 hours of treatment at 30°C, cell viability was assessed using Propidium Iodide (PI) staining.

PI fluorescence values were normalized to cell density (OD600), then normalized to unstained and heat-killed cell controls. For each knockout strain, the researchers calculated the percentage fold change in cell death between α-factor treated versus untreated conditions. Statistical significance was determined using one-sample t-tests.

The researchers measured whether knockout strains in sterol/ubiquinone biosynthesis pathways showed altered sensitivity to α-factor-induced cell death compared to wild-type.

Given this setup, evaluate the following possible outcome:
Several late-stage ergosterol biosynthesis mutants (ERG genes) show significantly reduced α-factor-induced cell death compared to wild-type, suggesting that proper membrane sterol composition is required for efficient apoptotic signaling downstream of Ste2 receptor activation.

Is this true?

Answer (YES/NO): NO